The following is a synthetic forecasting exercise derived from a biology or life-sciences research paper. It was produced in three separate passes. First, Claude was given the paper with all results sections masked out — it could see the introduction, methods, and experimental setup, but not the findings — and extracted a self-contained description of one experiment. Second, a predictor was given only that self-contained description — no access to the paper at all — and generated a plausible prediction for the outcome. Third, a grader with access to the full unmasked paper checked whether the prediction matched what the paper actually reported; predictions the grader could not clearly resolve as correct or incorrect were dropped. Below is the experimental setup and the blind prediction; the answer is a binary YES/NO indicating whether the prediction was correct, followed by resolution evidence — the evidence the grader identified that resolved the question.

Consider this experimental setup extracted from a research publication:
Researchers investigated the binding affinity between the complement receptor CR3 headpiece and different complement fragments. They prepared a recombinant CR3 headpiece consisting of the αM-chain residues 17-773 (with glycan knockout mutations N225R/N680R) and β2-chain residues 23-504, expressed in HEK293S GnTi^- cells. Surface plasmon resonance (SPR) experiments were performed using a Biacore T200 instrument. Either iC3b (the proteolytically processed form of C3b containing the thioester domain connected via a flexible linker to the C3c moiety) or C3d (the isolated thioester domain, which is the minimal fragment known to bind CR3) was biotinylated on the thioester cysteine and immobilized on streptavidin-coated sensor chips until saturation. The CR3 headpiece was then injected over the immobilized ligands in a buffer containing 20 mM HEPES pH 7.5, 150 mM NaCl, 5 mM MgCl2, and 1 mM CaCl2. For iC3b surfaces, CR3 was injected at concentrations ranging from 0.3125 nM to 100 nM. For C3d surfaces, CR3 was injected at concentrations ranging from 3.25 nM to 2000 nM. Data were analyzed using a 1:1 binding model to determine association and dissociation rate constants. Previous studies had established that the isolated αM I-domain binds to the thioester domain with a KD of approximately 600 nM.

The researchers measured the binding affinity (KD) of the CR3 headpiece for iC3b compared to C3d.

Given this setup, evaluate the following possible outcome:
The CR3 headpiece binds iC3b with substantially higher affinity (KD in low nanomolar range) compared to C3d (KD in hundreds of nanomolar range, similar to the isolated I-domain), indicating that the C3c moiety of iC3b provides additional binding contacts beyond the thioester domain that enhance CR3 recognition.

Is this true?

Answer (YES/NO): YES